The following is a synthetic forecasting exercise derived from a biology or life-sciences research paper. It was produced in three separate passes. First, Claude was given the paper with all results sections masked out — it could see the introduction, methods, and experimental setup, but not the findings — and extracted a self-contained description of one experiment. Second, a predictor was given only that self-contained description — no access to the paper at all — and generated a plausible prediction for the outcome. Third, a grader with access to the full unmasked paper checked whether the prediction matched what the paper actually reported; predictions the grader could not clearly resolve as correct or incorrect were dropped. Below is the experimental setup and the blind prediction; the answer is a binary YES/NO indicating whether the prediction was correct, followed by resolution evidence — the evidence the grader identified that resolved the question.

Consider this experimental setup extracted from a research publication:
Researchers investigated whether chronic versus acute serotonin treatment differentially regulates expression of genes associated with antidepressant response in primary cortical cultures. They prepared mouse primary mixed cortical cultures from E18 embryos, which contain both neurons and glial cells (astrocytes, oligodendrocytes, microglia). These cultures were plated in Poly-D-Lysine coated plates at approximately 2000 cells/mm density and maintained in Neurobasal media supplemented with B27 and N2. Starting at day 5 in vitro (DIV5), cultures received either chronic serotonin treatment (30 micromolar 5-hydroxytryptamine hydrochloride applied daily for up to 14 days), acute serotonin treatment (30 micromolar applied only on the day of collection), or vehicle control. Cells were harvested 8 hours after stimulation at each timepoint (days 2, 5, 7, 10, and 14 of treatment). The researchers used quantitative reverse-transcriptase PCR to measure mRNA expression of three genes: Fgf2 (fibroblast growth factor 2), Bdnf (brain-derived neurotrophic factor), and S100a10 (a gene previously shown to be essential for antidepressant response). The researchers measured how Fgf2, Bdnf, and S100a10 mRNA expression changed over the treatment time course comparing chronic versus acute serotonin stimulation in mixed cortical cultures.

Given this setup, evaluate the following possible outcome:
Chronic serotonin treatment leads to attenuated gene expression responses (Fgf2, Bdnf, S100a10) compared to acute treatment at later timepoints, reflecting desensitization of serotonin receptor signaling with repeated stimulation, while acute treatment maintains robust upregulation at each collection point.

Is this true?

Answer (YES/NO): NO